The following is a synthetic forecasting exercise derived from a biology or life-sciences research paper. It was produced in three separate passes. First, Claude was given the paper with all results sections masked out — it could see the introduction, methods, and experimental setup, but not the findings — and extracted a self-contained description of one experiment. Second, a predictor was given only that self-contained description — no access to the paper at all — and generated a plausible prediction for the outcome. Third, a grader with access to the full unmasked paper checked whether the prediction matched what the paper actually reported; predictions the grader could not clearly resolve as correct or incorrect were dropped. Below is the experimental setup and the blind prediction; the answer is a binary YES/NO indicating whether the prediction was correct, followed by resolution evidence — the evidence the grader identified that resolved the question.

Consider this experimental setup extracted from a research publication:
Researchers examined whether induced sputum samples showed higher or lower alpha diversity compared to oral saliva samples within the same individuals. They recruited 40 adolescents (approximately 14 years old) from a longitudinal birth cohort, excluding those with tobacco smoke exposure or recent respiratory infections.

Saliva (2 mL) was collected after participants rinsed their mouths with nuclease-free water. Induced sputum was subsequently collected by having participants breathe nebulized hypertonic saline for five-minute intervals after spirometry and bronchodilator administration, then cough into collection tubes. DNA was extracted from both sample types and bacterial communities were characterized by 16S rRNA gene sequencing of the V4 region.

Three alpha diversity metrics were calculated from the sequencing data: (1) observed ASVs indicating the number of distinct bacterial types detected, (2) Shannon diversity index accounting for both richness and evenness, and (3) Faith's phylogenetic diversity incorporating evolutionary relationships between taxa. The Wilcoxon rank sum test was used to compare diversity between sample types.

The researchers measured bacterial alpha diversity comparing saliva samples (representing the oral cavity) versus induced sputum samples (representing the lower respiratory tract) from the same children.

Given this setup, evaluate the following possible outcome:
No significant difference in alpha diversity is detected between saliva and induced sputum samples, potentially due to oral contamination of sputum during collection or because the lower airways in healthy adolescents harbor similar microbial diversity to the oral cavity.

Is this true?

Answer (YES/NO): NO